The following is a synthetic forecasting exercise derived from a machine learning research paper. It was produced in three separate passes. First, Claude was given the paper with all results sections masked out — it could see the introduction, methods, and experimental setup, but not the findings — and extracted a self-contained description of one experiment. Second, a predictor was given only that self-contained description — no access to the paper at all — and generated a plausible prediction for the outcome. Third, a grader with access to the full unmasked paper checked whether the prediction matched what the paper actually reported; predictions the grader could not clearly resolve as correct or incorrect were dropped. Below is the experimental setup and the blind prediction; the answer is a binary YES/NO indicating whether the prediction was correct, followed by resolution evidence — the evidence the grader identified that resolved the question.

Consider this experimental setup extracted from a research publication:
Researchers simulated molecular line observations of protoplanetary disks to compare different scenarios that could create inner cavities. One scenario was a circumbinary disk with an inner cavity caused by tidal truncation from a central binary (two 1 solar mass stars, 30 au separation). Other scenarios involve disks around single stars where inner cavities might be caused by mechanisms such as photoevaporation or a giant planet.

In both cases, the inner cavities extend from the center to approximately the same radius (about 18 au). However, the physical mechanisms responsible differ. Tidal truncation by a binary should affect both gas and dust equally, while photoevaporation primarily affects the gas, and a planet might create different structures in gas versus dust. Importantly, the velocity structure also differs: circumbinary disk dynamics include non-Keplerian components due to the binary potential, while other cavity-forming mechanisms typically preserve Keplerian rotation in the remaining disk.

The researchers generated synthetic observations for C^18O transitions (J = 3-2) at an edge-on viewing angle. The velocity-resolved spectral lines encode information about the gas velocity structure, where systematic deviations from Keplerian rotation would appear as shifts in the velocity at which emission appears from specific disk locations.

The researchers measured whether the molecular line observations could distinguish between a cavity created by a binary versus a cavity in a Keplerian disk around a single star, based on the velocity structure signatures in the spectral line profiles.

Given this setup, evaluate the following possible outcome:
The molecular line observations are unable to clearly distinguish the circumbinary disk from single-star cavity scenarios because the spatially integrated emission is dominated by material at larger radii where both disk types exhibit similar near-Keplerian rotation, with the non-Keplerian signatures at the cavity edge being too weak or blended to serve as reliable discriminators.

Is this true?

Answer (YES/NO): NO